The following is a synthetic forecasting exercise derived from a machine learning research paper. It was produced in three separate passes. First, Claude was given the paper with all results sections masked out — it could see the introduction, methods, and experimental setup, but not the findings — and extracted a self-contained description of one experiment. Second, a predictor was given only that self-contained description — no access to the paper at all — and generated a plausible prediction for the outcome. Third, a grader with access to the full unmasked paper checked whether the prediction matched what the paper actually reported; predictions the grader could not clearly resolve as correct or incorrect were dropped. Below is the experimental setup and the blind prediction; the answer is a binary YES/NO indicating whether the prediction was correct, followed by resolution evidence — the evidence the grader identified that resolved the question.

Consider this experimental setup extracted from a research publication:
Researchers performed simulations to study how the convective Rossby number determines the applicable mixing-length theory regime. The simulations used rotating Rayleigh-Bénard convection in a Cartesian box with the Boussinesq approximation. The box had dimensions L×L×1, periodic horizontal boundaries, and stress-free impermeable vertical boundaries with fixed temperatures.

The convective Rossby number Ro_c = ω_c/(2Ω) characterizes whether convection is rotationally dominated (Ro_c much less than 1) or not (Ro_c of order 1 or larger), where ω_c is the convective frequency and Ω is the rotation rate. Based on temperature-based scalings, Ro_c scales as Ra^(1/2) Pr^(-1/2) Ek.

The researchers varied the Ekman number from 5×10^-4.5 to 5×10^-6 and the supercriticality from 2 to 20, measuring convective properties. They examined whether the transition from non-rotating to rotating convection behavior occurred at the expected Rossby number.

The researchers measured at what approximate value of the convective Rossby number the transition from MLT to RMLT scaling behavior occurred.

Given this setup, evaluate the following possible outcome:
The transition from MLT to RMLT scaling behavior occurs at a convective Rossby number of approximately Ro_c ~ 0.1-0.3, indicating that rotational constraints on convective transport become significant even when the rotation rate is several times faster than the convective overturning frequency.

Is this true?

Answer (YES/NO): YES